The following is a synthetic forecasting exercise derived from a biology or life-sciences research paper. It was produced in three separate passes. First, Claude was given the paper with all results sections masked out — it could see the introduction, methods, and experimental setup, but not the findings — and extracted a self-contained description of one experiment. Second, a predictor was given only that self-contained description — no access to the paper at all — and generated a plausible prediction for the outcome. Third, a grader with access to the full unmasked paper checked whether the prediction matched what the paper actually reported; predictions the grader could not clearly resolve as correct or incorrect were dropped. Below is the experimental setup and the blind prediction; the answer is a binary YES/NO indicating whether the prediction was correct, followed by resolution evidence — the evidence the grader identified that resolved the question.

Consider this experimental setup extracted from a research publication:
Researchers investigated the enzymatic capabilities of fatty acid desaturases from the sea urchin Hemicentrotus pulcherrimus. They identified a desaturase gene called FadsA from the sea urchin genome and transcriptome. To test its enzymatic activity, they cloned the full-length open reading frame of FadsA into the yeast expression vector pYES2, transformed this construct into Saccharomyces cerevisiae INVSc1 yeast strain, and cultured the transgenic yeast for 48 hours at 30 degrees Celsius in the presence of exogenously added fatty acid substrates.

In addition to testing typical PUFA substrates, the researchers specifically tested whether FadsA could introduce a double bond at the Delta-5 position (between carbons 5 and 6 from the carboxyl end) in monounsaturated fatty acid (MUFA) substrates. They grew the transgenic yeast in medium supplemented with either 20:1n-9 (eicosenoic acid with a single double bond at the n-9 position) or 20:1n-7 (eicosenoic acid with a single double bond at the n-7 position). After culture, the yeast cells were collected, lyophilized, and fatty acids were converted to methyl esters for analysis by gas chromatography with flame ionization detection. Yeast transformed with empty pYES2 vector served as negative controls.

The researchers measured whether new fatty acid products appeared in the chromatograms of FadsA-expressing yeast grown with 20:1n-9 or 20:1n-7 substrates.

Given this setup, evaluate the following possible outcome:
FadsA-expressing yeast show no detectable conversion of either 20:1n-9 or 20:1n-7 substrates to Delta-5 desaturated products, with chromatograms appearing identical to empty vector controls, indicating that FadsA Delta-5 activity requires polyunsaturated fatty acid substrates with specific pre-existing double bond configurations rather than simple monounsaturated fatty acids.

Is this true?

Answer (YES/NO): NO